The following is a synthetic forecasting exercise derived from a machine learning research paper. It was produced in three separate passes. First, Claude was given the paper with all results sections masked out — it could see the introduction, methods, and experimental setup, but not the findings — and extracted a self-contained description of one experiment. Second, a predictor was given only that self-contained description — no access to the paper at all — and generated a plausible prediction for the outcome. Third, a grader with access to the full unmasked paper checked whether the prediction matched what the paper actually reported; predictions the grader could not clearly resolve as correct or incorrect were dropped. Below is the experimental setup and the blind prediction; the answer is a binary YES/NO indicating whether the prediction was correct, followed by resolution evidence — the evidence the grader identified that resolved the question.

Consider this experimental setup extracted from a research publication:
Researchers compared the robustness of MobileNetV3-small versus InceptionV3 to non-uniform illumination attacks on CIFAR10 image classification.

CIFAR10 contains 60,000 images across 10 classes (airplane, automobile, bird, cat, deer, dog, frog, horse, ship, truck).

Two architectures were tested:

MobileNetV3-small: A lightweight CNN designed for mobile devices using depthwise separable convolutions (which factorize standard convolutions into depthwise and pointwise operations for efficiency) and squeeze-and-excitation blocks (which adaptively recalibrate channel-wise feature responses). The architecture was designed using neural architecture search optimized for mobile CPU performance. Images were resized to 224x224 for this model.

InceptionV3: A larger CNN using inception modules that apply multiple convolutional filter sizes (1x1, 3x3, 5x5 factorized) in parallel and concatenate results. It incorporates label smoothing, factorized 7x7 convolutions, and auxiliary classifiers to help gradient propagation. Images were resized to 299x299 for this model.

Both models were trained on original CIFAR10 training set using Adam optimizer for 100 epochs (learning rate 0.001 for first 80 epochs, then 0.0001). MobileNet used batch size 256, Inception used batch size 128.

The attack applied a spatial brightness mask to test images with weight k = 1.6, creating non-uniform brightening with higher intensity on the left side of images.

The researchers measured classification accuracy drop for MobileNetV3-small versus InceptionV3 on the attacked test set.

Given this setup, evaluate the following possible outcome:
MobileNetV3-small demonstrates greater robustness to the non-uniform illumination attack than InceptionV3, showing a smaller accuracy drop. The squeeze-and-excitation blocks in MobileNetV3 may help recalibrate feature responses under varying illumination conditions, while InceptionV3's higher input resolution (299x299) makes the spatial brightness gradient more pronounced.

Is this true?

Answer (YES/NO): NO